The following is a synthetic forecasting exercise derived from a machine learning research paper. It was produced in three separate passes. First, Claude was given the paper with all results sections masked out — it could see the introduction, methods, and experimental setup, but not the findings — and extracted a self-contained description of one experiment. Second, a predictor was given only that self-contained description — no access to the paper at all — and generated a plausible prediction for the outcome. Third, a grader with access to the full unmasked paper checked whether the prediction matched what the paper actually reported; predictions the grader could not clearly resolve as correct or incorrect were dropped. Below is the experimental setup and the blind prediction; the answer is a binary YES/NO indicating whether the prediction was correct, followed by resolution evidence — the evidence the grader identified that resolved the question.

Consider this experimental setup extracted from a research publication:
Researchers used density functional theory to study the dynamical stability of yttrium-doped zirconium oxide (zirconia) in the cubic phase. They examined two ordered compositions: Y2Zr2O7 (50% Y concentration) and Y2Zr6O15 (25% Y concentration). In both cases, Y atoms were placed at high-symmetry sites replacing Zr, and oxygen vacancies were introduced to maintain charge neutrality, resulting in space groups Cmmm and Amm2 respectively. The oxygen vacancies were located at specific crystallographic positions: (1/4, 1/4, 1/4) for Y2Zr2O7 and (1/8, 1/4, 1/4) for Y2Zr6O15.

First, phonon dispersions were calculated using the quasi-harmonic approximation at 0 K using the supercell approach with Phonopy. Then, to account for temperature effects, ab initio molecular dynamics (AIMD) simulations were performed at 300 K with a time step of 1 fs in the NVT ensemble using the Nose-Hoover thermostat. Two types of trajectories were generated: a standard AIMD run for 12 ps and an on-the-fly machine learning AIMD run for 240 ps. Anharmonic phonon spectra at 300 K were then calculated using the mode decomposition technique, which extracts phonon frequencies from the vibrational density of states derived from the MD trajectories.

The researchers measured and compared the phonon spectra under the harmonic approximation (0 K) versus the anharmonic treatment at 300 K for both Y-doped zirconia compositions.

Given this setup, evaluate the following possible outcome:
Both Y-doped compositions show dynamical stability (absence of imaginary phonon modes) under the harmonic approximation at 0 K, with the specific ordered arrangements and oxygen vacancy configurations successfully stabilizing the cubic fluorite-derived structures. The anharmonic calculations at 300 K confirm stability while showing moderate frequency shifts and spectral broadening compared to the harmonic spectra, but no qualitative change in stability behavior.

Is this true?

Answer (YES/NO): NO